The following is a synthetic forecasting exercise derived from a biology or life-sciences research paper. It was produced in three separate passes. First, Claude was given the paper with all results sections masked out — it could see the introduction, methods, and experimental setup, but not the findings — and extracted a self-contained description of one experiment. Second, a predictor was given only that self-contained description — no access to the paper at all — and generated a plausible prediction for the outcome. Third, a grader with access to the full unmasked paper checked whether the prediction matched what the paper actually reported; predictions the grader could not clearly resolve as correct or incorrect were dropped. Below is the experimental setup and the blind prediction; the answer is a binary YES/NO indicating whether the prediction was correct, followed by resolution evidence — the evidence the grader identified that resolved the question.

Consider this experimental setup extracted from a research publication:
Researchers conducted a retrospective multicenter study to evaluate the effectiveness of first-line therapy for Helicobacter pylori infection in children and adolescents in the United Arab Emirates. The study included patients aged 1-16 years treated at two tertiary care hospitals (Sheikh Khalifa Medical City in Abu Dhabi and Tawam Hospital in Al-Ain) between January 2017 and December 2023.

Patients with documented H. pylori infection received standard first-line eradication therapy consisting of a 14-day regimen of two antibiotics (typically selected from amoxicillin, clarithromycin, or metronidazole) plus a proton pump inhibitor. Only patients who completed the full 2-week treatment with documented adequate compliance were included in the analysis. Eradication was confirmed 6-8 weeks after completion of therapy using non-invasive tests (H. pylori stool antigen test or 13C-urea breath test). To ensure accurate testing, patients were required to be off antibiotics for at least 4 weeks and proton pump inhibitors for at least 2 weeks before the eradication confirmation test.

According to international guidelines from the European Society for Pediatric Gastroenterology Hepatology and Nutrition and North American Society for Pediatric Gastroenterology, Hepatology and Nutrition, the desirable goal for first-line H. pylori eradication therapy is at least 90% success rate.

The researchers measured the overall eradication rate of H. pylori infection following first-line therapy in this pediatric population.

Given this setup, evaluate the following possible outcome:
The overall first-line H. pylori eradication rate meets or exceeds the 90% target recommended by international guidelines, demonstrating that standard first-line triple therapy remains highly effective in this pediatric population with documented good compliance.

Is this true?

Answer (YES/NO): NO